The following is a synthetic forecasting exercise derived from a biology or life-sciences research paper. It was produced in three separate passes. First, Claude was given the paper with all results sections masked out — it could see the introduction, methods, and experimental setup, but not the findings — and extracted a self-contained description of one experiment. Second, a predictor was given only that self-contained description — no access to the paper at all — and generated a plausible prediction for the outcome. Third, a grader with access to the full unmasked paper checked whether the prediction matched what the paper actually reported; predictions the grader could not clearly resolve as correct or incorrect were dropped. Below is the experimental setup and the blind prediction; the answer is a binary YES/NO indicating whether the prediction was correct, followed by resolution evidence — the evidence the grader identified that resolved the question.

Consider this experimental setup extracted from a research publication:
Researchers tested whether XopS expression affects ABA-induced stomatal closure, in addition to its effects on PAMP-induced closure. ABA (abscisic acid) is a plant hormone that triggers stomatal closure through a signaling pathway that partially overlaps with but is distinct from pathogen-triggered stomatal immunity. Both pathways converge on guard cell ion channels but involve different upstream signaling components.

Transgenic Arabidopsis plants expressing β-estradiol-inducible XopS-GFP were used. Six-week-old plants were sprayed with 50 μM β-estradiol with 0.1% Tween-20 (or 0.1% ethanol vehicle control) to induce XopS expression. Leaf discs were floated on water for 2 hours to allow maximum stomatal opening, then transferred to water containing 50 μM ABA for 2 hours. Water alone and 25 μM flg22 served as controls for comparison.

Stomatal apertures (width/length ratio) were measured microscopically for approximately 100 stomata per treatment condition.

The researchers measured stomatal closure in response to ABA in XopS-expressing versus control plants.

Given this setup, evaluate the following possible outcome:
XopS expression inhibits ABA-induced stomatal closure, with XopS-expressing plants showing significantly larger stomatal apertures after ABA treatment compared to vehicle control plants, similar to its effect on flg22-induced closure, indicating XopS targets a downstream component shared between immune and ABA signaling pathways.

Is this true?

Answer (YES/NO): NO